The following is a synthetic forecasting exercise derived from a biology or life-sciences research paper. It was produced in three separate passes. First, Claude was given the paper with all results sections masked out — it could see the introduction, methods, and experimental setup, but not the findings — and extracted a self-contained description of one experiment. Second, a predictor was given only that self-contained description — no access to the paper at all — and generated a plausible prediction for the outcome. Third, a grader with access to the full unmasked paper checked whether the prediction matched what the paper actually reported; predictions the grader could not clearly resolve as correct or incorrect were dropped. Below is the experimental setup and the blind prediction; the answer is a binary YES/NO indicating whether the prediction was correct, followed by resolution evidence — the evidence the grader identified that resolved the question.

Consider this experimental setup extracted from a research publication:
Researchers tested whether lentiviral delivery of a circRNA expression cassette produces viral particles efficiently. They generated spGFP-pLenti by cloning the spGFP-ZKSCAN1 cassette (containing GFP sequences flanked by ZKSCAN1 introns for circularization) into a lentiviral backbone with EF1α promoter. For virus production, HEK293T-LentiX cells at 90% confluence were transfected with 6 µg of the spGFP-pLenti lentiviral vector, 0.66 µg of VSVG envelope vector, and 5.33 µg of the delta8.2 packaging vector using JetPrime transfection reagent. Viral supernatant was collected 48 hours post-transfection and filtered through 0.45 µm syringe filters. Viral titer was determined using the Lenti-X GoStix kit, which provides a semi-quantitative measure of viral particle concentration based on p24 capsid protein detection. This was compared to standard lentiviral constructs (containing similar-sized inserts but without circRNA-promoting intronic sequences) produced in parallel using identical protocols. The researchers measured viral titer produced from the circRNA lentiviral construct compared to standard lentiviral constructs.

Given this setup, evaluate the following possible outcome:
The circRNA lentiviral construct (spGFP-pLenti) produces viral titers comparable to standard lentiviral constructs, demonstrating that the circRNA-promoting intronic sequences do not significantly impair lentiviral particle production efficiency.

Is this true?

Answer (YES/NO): NO